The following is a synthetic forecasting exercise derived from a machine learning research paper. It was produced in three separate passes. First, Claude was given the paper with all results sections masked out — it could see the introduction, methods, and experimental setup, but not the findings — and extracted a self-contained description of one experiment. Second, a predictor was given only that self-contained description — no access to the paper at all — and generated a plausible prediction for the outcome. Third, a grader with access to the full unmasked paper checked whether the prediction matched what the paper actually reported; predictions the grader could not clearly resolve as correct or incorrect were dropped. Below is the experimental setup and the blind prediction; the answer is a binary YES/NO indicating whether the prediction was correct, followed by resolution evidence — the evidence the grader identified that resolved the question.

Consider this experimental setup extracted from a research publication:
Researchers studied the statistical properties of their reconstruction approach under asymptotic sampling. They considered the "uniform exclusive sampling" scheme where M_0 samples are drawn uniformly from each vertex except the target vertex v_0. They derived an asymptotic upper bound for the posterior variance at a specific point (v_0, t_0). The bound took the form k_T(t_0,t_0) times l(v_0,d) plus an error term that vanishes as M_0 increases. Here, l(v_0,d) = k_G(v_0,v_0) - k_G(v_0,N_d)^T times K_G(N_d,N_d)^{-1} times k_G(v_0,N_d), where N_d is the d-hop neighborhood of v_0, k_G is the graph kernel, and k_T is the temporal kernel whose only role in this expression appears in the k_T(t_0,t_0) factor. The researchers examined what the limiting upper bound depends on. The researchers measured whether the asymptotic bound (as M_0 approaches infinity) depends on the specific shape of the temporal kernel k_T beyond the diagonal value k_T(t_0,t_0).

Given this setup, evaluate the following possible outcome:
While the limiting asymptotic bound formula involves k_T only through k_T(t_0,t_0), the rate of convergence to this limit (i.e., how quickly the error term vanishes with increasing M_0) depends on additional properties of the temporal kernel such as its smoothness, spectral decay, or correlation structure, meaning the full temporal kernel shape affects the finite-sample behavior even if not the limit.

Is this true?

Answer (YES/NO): YES